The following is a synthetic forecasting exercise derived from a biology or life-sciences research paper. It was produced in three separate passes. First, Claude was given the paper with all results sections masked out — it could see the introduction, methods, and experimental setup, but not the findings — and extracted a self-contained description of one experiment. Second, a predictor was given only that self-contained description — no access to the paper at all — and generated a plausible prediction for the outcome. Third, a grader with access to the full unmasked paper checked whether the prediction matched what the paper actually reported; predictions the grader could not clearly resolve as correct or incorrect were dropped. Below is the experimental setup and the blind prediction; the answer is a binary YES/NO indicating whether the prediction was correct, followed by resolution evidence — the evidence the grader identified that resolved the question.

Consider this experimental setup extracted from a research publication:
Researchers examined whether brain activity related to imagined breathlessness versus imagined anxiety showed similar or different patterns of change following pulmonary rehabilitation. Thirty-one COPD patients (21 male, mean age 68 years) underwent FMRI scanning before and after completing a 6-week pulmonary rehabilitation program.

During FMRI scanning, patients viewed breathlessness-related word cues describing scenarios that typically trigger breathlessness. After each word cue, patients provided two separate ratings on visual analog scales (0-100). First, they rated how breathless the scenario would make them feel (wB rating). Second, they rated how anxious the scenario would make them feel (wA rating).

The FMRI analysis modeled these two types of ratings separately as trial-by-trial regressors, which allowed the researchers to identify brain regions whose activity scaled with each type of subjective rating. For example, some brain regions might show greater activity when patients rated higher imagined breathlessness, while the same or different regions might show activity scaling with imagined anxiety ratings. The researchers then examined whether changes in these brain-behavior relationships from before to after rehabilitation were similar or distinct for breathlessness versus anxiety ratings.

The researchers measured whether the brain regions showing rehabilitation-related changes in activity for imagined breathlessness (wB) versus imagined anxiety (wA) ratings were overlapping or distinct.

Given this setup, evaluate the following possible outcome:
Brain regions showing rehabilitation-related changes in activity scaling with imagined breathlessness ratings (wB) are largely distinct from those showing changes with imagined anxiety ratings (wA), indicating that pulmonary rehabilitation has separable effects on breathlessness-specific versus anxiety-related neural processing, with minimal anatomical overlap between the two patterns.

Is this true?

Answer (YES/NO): YES